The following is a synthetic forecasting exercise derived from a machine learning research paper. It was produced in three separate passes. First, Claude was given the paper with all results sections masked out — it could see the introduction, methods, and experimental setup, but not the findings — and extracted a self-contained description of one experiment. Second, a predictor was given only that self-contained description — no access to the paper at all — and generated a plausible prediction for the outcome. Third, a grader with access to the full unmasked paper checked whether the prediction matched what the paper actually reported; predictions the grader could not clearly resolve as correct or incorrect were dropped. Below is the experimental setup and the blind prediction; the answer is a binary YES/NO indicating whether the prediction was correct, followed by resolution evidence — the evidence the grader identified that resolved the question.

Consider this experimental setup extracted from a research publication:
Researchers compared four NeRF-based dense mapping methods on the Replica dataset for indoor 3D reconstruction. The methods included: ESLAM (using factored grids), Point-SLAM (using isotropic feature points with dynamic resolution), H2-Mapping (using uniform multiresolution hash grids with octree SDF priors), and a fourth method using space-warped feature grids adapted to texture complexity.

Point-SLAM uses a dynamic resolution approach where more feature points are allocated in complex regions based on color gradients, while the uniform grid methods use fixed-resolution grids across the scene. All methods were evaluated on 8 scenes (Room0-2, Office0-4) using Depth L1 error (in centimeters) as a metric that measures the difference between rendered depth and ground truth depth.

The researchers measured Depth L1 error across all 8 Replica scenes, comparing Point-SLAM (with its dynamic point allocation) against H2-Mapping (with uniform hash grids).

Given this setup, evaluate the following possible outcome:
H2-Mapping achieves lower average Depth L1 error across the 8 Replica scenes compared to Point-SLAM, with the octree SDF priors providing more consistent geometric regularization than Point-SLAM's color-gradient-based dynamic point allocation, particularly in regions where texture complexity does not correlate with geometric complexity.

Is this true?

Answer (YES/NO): NO